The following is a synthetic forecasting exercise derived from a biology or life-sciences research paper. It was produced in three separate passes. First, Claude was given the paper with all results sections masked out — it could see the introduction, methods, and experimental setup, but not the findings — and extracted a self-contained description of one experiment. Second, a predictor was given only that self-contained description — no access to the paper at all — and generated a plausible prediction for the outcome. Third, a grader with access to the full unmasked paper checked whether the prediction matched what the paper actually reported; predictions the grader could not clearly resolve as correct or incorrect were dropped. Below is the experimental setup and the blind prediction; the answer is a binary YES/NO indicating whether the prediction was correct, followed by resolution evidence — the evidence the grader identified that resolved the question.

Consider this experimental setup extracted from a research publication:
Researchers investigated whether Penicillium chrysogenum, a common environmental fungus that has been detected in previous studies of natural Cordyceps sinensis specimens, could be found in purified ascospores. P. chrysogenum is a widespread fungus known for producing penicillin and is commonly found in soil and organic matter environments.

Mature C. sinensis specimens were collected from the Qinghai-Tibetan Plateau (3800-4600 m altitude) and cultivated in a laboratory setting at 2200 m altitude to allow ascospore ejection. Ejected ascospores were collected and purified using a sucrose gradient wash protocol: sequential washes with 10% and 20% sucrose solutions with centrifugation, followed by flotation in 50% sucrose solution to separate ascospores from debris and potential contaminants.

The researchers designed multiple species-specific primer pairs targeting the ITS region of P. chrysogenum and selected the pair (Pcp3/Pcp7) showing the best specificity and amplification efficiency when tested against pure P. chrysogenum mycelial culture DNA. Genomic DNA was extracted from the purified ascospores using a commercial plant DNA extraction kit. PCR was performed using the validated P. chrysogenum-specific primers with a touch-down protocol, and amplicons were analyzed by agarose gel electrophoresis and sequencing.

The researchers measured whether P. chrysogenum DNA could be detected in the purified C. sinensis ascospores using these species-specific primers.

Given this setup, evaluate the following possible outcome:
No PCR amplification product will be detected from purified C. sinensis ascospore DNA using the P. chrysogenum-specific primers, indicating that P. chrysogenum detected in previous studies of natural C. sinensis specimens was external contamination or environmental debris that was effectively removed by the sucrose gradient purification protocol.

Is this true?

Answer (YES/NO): NO